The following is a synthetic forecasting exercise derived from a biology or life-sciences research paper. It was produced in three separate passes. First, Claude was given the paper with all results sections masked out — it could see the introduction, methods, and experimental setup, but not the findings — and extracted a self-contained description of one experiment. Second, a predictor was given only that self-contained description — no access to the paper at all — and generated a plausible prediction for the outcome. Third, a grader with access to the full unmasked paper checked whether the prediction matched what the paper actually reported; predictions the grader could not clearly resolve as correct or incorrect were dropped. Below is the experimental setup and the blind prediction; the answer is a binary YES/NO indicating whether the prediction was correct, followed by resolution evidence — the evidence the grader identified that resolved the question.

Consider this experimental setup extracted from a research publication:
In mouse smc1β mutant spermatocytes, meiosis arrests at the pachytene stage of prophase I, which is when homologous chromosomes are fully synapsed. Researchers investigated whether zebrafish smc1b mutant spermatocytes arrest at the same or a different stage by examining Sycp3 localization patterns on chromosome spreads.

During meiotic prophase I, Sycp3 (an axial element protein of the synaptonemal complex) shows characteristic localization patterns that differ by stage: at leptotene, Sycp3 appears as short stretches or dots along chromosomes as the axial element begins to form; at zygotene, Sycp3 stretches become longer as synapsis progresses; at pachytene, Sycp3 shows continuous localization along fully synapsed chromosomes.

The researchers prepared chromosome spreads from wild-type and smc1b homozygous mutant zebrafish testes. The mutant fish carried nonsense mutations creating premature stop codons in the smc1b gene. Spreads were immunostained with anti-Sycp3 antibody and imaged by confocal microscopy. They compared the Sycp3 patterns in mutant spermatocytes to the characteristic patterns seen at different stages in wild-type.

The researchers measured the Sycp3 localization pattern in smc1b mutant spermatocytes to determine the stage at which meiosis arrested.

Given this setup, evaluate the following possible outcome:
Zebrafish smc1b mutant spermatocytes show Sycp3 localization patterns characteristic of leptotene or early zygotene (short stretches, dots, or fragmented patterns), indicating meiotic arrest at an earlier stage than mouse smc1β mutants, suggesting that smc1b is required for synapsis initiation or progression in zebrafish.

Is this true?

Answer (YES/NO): YES